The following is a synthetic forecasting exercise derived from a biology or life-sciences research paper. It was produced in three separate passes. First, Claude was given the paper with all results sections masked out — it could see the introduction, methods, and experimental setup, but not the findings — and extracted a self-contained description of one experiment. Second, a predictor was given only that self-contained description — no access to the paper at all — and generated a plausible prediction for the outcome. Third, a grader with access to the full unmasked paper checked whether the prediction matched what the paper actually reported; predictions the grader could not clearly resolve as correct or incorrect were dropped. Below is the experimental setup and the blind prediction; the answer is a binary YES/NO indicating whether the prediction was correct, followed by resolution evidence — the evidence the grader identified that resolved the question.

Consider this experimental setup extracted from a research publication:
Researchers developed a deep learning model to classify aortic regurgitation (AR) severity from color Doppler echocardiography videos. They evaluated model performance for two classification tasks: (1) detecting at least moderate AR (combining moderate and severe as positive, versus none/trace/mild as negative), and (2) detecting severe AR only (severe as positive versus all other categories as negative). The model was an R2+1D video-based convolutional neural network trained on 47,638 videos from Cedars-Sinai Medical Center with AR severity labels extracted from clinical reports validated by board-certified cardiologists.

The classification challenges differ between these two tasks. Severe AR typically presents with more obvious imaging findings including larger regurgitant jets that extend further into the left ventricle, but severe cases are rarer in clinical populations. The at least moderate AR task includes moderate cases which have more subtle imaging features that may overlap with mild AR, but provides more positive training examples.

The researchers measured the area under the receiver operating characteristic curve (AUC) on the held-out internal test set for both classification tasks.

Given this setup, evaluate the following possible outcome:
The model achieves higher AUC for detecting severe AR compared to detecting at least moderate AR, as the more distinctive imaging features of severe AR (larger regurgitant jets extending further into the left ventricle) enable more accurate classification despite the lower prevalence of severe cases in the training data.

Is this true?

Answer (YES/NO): YES